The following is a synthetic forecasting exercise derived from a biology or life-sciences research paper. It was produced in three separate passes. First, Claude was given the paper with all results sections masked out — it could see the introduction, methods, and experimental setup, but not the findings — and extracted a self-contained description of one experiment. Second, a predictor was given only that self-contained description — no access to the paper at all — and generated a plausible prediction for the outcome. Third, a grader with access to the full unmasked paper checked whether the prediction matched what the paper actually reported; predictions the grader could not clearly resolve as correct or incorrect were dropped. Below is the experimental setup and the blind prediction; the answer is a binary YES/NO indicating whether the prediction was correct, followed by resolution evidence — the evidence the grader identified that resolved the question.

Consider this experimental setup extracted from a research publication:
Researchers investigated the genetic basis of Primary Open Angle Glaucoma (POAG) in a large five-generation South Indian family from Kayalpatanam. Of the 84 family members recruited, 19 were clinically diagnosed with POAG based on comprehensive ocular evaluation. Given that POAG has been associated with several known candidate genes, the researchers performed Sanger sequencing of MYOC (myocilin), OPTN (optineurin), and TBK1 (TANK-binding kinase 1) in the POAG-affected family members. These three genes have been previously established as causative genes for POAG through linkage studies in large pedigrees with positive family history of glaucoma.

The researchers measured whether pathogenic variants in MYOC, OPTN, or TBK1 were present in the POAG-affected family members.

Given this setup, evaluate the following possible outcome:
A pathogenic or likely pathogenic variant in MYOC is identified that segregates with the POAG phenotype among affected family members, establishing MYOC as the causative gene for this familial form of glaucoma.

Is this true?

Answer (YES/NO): NO